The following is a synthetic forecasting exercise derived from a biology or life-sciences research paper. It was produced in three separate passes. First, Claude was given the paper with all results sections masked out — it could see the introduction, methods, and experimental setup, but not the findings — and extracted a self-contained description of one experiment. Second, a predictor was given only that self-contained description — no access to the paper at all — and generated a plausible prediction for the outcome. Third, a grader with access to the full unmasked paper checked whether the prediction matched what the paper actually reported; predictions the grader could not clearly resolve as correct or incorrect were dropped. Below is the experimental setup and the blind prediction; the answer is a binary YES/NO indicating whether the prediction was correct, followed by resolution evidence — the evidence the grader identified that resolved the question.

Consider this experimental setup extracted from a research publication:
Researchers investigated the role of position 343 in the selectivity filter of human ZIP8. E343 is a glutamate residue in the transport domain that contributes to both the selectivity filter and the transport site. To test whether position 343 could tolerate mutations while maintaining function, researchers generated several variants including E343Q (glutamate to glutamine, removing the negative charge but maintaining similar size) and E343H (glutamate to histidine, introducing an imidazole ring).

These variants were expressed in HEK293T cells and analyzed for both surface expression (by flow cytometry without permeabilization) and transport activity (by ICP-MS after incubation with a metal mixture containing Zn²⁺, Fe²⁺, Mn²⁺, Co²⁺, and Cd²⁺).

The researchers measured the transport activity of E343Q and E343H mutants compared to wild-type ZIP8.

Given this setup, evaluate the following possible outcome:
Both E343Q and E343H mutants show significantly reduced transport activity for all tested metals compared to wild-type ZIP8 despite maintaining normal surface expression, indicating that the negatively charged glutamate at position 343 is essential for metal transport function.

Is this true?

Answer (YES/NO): NO